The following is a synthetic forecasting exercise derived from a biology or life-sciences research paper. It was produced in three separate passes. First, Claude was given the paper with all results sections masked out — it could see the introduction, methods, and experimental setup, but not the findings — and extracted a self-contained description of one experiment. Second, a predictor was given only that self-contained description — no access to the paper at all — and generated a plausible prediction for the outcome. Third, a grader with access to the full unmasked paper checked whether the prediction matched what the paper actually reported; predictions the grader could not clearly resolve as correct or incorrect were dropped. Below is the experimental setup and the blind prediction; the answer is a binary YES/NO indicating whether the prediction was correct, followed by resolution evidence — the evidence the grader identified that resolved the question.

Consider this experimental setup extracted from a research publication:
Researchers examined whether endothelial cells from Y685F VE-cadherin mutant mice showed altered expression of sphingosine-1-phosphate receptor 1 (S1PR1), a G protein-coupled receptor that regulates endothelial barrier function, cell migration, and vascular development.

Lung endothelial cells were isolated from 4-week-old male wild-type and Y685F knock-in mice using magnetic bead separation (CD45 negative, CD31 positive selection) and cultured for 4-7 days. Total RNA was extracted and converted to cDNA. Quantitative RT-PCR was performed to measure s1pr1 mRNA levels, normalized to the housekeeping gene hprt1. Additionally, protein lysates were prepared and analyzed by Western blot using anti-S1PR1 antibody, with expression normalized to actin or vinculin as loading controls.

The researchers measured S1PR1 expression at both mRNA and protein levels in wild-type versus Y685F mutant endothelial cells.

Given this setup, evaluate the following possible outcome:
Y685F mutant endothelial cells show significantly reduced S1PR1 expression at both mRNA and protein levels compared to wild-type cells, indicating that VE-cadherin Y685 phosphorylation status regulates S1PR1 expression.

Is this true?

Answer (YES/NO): NO